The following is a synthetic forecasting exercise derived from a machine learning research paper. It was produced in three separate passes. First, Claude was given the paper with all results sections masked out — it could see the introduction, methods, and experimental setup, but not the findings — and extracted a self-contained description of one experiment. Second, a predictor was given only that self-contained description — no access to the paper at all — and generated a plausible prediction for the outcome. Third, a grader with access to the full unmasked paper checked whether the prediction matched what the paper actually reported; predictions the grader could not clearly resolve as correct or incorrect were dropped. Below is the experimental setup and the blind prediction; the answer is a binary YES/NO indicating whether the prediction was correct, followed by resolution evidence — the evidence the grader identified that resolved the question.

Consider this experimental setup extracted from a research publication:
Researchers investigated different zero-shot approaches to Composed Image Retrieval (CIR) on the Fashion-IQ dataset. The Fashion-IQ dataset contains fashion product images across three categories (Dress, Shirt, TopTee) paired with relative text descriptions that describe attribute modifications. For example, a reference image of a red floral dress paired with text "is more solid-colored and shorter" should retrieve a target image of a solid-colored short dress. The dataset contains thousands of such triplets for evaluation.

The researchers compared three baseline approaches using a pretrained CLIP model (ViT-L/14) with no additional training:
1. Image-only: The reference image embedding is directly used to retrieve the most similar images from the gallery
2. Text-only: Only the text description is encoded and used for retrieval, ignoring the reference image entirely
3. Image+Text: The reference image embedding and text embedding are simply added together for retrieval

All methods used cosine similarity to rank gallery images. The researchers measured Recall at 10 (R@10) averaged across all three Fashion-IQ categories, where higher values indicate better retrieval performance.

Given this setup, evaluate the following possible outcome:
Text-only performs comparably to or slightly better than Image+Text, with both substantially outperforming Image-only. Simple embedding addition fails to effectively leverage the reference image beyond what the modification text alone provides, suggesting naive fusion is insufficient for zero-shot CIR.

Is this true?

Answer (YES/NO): NO